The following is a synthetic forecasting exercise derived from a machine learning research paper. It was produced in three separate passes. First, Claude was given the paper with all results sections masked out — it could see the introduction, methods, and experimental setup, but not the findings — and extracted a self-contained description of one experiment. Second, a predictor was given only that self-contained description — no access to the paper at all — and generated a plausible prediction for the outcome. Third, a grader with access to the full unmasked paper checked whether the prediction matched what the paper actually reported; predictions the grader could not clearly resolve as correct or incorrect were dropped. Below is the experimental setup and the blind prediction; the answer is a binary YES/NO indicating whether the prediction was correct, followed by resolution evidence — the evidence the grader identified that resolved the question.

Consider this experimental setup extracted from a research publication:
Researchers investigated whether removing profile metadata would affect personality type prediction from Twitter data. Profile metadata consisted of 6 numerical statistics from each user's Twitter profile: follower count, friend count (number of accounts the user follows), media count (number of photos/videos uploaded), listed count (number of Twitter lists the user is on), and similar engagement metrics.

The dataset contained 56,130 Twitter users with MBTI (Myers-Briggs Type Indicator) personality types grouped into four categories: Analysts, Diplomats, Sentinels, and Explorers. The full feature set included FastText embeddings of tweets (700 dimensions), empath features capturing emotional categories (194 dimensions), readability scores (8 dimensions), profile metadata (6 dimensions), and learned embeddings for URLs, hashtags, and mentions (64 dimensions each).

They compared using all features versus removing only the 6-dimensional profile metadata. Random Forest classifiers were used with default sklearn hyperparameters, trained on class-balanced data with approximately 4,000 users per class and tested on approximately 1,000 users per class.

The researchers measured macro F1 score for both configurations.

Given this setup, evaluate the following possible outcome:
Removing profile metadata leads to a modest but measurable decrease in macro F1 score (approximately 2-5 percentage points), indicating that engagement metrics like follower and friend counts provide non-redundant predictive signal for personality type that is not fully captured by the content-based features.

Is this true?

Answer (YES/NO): NO